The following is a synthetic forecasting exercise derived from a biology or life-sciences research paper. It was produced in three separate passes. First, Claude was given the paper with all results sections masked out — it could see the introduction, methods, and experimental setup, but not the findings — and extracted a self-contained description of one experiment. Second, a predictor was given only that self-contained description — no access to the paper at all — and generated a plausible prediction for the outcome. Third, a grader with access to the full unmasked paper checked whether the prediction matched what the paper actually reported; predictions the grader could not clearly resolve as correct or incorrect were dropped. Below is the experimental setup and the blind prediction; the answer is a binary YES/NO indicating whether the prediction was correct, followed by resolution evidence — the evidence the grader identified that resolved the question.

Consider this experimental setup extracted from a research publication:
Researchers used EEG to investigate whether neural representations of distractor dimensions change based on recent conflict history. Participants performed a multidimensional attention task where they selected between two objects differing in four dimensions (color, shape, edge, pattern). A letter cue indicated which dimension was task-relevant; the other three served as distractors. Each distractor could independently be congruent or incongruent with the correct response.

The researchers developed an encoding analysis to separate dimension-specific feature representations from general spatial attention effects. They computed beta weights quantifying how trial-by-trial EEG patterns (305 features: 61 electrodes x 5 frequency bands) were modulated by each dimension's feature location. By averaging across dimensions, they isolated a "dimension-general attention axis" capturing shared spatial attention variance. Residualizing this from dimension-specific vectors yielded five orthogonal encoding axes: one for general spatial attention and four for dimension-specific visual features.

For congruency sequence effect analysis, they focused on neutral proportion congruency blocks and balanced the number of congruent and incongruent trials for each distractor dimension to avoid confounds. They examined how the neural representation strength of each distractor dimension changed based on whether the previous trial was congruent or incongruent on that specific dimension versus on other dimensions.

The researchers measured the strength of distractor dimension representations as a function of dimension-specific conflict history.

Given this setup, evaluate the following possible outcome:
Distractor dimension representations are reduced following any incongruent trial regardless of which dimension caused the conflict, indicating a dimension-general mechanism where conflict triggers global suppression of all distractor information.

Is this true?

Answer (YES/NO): NO